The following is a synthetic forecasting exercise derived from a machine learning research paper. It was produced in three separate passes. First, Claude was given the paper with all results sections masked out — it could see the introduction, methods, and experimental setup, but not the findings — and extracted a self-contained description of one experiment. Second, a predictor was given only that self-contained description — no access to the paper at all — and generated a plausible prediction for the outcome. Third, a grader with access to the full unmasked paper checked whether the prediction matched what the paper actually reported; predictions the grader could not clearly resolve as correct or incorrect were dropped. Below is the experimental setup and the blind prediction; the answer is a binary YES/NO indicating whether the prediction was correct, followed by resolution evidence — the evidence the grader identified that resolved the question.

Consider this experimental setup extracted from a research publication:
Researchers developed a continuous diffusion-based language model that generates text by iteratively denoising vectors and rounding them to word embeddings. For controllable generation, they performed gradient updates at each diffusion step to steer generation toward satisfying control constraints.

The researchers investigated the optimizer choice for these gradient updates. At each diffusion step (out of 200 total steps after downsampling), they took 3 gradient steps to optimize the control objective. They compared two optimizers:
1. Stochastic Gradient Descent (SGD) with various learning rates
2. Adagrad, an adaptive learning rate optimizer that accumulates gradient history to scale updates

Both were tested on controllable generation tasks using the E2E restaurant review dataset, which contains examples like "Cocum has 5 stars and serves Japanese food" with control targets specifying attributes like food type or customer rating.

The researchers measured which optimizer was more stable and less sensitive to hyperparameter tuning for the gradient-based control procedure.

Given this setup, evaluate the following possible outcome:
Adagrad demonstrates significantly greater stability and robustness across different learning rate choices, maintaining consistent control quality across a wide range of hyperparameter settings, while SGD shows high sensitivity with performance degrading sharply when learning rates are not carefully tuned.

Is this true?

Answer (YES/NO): YES